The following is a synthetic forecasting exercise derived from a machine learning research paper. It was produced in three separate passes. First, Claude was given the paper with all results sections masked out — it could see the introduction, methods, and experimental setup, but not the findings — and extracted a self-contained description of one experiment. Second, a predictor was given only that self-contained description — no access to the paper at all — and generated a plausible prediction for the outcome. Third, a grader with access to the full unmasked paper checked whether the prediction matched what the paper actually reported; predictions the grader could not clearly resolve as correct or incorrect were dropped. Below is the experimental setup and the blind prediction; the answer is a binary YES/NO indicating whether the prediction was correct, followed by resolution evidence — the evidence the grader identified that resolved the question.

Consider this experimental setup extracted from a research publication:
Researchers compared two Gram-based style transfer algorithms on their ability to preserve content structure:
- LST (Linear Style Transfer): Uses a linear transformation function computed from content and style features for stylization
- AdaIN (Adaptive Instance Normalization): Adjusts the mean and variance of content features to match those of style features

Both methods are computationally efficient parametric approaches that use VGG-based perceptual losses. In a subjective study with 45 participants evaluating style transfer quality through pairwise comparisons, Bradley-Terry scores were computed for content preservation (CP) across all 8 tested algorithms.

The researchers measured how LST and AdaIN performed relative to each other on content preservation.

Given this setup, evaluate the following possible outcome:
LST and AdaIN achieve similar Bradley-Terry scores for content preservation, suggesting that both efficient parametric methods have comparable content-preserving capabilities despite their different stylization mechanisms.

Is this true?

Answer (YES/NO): NO